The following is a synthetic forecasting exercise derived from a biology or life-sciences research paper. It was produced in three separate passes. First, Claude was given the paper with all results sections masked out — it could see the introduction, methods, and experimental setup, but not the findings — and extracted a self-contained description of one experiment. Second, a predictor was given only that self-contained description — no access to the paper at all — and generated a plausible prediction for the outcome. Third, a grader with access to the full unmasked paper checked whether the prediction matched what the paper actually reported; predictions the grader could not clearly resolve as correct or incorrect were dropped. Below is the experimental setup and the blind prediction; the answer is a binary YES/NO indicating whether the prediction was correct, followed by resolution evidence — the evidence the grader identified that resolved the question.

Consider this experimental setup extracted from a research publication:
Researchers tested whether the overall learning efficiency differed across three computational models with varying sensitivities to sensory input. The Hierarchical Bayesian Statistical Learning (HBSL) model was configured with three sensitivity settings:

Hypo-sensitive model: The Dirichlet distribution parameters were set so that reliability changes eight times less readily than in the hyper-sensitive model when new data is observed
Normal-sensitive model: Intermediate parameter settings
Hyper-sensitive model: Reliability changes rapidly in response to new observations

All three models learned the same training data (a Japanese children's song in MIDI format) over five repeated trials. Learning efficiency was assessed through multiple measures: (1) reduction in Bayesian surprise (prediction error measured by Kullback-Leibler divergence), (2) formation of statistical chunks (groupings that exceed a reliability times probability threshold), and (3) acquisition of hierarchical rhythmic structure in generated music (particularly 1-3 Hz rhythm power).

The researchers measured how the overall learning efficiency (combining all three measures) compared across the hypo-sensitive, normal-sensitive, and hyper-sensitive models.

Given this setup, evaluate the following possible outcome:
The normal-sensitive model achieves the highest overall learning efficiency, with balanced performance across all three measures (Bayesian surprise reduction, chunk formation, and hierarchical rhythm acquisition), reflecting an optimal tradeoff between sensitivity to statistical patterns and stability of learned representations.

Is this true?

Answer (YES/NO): NO